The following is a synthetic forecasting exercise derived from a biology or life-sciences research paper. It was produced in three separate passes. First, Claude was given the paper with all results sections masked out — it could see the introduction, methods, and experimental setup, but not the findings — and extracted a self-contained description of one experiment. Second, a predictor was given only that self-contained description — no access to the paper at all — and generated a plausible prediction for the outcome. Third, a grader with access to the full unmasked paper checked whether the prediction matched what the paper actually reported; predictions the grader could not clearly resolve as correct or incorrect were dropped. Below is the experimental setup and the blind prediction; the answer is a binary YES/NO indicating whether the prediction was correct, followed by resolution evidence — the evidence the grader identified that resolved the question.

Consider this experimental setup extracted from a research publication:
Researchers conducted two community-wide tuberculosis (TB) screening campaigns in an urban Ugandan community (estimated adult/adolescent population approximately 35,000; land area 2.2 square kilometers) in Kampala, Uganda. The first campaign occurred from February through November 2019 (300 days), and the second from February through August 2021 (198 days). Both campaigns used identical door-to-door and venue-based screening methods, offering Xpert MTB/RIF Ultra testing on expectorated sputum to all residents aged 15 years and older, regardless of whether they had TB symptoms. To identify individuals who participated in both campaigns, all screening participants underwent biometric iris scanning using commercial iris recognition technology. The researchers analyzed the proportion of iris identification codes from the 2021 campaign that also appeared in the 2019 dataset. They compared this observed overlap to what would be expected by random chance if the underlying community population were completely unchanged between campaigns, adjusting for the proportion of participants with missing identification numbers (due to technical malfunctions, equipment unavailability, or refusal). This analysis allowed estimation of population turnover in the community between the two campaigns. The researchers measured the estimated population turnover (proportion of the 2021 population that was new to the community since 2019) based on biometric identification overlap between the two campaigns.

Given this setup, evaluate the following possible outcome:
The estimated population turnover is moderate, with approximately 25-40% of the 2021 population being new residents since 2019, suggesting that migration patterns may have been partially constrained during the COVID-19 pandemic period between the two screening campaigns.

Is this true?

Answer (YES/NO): YES